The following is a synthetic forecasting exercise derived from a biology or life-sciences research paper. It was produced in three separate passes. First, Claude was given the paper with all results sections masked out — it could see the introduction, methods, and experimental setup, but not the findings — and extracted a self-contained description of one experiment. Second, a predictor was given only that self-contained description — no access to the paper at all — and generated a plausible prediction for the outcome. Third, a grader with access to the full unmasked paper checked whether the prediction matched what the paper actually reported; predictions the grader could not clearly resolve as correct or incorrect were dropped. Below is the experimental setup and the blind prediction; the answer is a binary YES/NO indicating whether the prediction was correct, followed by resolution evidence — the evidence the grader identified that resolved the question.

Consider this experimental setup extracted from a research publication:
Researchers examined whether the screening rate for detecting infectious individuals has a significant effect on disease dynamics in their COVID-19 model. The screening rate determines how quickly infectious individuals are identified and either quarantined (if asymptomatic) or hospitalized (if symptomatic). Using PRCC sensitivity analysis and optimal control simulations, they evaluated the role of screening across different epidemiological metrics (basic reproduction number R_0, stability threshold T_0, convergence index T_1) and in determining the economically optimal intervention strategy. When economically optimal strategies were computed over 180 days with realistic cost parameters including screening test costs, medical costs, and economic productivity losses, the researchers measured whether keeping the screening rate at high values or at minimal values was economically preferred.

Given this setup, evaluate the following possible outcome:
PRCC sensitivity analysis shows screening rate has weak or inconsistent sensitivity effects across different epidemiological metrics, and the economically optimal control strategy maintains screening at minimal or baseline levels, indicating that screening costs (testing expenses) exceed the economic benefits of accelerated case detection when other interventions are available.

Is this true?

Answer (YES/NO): YES